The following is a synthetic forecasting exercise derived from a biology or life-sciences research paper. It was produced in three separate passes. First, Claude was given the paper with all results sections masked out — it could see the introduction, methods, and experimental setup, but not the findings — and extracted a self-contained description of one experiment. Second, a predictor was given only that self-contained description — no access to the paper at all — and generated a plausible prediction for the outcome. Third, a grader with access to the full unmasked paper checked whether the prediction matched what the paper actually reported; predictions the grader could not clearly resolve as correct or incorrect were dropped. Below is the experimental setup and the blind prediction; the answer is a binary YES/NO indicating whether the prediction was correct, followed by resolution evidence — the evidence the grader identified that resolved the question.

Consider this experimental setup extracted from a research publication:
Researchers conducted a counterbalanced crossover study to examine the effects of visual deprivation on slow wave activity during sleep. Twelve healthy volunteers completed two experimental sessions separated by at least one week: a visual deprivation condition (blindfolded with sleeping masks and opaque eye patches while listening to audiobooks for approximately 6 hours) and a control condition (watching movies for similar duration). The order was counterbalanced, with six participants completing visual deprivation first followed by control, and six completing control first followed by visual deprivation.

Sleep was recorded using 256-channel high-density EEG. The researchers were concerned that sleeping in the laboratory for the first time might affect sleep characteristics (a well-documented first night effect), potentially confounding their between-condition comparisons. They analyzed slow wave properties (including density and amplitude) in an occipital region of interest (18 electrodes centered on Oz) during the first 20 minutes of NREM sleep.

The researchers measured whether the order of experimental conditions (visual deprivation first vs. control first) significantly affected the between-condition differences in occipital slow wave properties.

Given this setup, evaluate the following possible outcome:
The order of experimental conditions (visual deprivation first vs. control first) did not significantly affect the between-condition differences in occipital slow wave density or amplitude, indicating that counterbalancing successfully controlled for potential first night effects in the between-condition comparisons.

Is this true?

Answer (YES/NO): YES